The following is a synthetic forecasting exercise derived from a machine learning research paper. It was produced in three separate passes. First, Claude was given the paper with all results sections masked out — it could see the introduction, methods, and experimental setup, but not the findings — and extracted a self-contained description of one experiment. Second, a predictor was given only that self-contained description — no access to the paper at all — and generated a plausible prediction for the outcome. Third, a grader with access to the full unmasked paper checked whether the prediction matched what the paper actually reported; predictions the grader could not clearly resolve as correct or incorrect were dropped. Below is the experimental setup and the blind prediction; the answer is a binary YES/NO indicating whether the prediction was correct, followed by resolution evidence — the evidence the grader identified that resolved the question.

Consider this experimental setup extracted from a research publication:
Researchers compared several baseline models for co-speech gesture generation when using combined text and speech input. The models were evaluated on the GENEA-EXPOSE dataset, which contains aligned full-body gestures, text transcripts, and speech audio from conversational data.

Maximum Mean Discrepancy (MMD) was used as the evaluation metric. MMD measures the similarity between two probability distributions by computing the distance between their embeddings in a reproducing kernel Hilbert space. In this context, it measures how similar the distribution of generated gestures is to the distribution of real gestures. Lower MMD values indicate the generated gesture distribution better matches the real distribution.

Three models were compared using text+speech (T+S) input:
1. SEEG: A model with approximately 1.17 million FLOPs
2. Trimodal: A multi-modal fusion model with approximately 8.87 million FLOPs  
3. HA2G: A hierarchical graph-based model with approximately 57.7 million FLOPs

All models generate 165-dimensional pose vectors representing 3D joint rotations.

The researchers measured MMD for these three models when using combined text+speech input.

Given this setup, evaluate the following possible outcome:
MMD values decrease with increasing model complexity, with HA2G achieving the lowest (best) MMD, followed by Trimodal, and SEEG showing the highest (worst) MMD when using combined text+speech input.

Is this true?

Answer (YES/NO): YES